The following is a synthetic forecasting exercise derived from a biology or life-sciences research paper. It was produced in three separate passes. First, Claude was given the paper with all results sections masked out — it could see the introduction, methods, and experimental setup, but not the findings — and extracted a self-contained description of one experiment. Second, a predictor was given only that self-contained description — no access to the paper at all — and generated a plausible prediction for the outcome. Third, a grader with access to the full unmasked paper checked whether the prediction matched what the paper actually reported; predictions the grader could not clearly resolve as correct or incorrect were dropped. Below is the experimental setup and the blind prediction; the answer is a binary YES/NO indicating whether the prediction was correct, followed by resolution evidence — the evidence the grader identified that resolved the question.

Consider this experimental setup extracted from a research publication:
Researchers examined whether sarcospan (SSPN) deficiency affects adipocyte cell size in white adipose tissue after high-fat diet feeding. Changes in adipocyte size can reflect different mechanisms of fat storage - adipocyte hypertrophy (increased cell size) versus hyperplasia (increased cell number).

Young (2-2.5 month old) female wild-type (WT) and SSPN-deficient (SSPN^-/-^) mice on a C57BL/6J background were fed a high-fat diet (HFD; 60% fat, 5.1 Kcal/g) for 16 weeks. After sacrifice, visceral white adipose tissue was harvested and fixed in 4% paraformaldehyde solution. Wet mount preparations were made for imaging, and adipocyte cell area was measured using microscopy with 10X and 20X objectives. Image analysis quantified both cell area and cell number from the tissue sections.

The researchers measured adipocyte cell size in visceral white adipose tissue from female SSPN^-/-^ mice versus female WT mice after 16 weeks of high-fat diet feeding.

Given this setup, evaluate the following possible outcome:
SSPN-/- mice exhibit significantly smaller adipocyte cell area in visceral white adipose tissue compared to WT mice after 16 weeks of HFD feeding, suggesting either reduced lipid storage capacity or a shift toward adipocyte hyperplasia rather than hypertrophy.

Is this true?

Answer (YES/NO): YES